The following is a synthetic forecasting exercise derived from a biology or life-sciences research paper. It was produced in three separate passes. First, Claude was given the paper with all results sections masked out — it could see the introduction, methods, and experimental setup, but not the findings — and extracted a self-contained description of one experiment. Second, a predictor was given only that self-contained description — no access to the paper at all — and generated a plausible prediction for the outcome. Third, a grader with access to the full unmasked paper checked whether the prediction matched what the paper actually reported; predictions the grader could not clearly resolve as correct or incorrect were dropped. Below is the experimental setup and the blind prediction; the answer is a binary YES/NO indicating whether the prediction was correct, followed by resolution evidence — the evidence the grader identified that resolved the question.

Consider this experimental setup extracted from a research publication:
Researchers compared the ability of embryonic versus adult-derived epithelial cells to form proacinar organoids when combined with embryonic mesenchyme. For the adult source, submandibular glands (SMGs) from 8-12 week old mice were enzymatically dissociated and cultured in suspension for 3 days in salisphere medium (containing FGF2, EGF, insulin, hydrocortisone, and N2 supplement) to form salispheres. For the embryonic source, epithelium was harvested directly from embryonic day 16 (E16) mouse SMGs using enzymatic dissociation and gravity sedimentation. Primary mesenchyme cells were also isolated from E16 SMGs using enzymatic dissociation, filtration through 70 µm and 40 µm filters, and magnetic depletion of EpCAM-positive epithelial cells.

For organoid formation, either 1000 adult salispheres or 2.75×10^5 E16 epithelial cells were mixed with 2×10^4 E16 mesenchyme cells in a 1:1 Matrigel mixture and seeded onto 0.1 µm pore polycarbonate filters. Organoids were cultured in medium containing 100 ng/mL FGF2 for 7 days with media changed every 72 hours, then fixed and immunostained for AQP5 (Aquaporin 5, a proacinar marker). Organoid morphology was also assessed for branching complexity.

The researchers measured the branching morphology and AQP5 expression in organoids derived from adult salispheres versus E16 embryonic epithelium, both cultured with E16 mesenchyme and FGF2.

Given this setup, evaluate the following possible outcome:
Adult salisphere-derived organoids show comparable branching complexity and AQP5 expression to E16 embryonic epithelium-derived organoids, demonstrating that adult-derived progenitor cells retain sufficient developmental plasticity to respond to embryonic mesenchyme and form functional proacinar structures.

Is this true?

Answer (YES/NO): NO